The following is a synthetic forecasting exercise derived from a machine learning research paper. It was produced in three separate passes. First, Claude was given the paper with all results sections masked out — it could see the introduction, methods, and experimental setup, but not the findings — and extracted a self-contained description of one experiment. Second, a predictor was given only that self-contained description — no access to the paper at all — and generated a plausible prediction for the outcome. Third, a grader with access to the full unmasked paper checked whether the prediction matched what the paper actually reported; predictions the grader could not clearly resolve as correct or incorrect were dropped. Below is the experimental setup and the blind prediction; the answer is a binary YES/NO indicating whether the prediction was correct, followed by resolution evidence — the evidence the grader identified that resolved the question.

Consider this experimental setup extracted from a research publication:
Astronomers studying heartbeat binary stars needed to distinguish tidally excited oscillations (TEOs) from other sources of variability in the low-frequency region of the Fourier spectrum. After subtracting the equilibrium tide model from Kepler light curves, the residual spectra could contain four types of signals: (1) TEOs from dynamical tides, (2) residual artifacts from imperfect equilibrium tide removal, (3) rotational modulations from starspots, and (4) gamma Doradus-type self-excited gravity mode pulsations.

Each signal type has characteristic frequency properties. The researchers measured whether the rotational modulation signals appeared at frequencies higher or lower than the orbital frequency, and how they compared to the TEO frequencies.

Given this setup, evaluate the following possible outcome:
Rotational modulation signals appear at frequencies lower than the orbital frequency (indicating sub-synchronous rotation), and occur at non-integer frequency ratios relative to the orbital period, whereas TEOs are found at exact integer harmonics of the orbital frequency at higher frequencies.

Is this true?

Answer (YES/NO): NO